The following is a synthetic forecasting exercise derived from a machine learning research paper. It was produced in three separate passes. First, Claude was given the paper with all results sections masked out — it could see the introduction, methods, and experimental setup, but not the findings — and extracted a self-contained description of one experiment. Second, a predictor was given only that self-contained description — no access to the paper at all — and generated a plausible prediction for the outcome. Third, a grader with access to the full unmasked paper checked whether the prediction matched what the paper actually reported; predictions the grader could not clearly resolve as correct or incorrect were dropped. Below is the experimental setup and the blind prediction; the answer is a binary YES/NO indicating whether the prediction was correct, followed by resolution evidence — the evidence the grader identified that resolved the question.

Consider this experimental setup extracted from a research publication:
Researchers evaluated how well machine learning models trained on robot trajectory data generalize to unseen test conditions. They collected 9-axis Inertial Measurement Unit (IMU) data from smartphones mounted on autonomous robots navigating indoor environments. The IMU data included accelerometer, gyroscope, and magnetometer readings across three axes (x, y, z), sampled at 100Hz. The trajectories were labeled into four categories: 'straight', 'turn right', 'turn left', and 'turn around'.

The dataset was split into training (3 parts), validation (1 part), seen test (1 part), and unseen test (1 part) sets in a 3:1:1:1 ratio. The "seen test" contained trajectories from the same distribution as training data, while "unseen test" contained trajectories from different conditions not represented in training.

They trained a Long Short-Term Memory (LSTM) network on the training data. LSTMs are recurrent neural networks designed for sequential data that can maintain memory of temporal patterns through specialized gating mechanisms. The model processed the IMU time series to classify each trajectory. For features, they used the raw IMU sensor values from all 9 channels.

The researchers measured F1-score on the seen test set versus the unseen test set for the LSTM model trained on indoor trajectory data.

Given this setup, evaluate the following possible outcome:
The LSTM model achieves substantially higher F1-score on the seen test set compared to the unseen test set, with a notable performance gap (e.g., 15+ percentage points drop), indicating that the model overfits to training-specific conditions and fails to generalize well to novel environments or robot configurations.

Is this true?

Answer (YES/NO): YES